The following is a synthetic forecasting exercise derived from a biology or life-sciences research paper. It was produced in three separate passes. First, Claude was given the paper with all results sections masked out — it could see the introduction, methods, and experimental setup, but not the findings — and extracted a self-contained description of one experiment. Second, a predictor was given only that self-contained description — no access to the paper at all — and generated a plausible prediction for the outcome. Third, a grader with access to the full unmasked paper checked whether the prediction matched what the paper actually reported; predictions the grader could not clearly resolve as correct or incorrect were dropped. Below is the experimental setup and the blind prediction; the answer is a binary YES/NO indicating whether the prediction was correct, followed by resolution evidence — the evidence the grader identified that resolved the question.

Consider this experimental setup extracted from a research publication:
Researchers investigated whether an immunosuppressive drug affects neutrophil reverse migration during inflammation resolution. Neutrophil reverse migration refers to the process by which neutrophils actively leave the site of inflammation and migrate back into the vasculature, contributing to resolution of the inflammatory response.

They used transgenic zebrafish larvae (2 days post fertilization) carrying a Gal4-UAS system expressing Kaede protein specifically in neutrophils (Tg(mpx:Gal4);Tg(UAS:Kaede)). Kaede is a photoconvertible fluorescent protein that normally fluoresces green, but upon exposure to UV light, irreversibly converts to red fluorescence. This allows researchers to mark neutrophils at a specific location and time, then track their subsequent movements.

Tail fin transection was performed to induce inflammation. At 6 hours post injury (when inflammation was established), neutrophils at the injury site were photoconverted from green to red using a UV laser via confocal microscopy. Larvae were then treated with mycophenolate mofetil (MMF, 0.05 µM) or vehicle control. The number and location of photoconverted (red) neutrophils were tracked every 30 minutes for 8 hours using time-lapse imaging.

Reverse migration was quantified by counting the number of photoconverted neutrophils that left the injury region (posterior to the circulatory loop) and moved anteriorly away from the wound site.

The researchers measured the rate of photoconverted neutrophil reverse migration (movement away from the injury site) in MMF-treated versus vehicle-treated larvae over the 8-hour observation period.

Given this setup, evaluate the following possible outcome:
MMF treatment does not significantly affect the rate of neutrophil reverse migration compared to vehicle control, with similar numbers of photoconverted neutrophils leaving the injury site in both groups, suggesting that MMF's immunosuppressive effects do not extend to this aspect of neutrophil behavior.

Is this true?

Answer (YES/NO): YES